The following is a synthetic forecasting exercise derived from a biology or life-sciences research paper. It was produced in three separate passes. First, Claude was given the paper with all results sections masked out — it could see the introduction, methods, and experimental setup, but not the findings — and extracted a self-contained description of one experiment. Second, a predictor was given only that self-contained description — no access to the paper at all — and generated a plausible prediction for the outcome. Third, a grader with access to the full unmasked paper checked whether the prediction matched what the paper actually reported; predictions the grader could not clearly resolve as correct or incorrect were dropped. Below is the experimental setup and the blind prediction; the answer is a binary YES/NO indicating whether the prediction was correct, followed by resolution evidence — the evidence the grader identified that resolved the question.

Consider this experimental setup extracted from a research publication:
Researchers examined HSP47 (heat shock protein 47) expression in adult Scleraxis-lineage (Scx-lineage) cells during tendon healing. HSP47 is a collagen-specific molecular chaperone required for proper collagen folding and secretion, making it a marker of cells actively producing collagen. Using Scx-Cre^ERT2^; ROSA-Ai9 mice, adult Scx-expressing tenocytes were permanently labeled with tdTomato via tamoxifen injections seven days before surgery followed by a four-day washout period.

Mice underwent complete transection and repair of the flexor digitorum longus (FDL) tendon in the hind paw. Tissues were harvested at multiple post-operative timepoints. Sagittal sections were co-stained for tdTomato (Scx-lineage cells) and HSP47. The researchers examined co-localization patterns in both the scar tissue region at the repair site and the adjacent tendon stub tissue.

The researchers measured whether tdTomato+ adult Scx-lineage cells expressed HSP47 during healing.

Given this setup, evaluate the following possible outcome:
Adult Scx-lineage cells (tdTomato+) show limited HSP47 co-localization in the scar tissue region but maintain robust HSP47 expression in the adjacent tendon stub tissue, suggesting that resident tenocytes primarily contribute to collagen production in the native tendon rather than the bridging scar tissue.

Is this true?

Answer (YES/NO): NO